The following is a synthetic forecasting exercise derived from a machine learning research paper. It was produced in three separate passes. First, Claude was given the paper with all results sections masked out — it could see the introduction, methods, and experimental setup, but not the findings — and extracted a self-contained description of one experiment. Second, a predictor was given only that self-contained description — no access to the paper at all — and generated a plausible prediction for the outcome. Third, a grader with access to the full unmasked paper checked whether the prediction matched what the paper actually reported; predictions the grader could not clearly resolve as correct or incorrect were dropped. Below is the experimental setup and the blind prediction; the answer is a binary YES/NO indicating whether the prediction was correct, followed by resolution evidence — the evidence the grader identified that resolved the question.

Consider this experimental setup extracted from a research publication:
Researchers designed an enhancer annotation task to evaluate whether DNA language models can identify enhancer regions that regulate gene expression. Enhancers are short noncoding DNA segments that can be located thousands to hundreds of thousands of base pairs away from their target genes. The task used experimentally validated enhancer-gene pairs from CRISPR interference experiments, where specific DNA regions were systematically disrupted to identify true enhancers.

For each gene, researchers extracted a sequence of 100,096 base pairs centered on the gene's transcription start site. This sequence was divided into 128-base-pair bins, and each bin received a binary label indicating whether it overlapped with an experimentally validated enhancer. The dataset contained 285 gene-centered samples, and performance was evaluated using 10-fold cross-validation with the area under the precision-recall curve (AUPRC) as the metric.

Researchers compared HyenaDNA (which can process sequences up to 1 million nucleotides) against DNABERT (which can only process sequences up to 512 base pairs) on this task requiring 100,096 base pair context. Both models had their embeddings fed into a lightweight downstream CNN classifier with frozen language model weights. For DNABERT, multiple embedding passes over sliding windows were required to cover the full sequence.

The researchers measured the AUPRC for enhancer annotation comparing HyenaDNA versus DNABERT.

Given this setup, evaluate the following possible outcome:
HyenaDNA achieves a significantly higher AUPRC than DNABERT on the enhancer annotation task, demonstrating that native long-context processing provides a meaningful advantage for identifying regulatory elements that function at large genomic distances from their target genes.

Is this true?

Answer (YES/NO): NO